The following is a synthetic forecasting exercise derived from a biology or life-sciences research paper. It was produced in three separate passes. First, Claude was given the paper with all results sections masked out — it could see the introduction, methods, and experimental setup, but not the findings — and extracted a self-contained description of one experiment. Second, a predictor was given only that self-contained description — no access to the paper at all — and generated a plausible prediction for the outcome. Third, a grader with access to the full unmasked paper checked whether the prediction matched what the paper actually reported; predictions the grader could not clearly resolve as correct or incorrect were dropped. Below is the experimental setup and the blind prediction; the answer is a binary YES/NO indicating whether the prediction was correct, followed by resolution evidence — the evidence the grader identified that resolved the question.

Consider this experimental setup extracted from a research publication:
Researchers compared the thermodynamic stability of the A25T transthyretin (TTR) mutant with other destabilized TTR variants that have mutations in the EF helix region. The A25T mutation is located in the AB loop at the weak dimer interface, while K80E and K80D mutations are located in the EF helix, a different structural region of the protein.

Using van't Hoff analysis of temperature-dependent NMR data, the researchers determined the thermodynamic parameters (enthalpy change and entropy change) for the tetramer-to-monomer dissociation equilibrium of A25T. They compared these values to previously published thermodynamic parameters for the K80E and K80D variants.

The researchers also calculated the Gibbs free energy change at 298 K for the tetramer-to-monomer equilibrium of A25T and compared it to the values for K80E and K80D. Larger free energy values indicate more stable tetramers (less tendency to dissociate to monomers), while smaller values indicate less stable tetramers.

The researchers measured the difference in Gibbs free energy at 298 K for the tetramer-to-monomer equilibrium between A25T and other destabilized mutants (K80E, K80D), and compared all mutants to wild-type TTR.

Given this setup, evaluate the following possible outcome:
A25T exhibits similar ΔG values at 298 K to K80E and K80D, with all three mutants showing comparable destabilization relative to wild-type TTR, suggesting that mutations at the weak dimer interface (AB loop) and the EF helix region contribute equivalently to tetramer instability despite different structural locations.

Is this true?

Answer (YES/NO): YES